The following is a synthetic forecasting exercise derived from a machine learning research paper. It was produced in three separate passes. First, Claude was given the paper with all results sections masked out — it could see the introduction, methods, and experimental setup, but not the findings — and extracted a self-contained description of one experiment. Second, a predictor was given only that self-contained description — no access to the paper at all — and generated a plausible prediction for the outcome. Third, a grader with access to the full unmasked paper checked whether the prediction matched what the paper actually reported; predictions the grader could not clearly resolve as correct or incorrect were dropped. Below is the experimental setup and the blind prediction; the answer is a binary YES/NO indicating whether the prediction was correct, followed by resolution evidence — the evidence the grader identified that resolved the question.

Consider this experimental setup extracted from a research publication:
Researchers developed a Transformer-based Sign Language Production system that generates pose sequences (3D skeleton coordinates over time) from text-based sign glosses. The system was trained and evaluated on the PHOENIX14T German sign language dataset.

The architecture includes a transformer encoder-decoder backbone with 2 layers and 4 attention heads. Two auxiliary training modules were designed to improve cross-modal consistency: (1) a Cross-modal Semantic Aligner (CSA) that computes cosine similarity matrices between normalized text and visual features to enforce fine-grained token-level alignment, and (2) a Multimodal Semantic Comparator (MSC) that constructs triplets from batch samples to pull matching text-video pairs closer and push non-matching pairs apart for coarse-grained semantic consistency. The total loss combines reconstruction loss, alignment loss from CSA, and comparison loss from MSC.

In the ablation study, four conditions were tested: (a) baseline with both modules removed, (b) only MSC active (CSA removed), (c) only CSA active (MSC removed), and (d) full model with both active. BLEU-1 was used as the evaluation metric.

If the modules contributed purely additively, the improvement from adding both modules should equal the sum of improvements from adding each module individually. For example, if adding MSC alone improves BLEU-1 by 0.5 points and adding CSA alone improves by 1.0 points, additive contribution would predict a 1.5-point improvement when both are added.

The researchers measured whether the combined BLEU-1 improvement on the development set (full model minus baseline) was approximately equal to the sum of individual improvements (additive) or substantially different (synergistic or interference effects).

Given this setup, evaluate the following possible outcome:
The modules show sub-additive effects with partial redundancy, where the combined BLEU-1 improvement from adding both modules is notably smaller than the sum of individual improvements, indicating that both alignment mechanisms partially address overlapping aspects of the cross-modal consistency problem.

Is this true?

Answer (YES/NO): NO